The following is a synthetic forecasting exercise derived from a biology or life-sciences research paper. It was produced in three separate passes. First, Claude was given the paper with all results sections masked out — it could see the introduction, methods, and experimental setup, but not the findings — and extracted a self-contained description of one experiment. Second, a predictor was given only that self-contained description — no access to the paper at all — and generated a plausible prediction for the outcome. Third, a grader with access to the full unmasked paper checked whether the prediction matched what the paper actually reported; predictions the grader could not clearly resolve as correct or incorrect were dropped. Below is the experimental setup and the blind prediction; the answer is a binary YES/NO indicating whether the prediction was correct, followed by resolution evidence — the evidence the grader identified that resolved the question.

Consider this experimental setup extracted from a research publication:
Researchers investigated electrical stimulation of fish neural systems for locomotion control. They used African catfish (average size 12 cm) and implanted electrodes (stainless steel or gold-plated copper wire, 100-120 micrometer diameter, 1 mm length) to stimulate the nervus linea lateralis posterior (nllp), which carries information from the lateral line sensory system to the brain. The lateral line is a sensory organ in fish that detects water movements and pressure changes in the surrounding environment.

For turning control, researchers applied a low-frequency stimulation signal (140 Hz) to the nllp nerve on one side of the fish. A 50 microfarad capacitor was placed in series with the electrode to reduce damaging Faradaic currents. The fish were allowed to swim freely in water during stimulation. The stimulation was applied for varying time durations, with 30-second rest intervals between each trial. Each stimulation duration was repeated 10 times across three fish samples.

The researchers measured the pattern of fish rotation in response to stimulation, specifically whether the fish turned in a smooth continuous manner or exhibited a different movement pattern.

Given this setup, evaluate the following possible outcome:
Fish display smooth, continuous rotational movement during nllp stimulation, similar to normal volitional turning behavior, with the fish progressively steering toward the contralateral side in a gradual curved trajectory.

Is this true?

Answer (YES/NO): NO